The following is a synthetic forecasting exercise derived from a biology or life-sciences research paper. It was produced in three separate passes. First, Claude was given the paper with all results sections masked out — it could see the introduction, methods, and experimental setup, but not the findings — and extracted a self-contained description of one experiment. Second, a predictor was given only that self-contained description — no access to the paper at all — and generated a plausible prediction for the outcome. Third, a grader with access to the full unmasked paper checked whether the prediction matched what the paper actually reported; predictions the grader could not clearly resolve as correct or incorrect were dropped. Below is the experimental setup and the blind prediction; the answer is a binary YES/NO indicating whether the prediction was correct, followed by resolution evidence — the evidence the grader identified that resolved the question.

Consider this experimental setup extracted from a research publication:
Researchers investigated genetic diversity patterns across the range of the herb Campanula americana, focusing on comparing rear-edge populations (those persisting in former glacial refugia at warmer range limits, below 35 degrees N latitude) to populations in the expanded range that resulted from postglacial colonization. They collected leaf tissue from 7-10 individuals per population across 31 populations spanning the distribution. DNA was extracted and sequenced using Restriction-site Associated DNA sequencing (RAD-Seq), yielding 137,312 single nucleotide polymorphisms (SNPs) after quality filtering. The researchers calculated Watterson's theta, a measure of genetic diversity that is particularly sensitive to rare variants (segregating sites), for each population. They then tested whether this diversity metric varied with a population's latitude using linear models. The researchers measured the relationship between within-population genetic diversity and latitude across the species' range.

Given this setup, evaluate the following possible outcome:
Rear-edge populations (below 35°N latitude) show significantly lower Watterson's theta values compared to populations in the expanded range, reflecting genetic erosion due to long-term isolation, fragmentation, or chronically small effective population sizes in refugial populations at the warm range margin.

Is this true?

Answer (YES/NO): NO